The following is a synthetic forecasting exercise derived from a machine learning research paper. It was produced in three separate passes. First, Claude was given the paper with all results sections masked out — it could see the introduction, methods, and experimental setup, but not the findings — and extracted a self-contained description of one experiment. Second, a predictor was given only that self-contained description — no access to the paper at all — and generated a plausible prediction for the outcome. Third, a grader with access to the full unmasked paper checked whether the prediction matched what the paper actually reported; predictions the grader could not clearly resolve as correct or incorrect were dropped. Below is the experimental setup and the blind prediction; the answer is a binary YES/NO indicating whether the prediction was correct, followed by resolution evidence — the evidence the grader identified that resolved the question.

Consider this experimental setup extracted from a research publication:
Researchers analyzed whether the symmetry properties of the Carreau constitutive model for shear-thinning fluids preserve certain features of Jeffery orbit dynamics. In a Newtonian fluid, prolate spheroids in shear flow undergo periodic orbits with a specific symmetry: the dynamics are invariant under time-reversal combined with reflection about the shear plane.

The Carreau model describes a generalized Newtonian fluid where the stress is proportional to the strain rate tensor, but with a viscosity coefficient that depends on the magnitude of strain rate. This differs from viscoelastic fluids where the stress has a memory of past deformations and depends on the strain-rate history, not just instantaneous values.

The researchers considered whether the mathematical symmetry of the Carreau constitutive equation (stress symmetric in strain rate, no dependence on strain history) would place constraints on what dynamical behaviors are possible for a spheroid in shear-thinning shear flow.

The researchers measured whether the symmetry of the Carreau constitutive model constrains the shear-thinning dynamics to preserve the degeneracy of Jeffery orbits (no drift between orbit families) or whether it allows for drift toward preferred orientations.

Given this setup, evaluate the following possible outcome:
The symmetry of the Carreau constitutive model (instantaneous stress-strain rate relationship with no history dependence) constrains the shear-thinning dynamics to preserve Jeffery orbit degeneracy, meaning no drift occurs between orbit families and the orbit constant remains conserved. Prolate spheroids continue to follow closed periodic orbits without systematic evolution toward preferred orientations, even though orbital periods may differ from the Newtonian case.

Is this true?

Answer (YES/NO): YES